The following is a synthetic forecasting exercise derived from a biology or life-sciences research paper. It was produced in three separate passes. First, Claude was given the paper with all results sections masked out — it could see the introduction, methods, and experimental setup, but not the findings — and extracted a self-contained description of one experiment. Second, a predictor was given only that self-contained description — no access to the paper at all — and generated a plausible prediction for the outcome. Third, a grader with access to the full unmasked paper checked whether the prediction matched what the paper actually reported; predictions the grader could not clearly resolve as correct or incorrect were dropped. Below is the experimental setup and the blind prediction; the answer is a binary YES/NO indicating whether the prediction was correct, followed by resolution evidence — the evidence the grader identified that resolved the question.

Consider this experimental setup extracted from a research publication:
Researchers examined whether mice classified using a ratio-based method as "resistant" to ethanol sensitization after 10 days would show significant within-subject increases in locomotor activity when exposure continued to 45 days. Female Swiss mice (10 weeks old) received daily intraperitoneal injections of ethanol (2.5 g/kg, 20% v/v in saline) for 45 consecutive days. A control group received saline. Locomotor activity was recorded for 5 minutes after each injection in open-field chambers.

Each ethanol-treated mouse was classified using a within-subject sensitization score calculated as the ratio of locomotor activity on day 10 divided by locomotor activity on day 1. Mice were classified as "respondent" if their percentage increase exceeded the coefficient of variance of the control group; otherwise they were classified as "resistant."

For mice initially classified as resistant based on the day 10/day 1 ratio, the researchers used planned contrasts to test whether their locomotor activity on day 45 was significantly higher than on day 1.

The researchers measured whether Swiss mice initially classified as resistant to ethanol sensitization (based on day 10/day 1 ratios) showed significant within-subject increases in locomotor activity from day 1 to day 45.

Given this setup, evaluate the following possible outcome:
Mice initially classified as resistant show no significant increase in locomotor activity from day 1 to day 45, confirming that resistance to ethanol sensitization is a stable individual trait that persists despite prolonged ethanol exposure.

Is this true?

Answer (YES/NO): NO